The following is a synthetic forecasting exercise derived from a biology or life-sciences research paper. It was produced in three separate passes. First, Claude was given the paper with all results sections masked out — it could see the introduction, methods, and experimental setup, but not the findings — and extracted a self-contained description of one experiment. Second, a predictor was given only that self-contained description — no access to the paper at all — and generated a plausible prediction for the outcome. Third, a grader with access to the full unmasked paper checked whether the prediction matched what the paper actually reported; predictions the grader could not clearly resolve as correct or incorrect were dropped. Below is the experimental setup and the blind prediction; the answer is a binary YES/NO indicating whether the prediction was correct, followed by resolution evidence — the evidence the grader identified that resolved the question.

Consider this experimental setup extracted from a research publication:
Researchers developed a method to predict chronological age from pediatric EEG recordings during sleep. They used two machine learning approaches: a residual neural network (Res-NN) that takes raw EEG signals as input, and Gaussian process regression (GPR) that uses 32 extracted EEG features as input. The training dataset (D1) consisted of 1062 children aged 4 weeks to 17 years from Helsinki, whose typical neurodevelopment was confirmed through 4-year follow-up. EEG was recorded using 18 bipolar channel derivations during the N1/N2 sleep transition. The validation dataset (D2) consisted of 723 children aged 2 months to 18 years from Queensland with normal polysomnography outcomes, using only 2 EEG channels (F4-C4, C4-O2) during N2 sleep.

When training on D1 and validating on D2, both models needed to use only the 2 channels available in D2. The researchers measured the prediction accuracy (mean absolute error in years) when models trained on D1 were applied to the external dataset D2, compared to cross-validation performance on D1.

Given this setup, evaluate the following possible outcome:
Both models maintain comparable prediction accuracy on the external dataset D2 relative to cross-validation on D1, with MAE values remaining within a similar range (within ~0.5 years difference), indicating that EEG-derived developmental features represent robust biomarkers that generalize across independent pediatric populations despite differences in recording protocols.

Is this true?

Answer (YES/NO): NO